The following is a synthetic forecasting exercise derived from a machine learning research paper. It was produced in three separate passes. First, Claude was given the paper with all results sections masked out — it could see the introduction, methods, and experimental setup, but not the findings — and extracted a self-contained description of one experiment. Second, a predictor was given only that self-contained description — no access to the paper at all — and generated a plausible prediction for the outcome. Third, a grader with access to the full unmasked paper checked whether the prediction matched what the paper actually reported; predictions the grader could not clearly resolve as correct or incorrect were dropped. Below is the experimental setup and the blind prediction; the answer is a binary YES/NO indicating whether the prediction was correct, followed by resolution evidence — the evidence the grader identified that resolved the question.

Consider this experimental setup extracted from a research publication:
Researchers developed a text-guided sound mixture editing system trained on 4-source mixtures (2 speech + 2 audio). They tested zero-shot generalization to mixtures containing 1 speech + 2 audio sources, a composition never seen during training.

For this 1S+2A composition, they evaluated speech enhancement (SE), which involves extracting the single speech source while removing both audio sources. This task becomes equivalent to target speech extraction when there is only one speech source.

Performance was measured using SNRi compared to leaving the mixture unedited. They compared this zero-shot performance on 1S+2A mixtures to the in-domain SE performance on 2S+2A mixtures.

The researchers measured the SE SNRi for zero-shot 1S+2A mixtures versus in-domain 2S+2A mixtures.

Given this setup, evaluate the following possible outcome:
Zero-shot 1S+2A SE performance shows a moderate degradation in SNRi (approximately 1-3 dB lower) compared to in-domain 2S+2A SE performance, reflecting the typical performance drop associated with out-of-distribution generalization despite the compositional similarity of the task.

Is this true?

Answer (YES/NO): NO